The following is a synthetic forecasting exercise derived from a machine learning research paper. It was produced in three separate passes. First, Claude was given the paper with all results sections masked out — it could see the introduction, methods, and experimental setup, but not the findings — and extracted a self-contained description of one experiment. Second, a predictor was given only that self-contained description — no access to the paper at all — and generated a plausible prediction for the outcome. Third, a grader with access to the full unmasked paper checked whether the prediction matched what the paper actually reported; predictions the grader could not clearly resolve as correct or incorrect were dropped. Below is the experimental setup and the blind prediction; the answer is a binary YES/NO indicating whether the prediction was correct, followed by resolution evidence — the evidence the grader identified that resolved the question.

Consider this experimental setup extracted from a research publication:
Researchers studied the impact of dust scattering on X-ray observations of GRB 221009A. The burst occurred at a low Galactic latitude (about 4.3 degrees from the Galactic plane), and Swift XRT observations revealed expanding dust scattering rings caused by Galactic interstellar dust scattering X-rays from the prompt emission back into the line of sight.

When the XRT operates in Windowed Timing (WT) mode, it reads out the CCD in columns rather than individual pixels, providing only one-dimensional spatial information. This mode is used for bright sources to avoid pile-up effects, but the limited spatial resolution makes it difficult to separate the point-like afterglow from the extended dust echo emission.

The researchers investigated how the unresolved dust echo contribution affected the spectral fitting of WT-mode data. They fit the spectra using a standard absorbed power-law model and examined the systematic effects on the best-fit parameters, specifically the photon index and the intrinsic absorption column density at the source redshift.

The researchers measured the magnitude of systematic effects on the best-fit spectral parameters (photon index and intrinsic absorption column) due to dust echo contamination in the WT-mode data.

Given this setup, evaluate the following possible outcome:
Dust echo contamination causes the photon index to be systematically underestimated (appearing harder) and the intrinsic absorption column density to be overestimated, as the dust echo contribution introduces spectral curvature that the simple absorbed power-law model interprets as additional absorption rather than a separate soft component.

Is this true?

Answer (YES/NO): NO